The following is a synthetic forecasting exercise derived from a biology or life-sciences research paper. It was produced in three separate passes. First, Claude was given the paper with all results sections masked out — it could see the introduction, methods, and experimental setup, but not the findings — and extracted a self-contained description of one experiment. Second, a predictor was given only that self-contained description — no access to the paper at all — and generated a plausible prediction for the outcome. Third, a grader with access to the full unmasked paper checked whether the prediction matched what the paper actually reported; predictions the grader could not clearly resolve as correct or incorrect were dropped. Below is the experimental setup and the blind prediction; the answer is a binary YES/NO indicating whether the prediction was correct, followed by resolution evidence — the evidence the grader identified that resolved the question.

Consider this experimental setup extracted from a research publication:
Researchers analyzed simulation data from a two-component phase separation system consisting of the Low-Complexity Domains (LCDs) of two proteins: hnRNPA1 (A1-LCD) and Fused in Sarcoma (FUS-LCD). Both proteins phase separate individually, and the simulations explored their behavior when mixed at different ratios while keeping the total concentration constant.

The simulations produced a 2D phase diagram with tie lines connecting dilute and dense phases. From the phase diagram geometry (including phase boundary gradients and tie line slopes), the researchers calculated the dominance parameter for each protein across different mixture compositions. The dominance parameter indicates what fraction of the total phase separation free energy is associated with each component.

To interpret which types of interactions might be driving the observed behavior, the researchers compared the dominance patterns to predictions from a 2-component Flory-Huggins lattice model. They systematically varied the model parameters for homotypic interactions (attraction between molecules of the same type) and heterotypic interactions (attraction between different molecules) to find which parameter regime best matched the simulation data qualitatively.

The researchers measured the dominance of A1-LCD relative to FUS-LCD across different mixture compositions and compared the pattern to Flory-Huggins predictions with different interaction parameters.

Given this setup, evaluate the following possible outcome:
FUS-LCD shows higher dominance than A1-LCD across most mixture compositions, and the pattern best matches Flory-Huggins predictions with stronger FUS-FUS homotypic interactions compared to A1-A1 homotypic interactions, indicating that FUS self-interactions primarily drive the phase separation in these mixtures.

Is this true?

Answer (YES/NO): NO